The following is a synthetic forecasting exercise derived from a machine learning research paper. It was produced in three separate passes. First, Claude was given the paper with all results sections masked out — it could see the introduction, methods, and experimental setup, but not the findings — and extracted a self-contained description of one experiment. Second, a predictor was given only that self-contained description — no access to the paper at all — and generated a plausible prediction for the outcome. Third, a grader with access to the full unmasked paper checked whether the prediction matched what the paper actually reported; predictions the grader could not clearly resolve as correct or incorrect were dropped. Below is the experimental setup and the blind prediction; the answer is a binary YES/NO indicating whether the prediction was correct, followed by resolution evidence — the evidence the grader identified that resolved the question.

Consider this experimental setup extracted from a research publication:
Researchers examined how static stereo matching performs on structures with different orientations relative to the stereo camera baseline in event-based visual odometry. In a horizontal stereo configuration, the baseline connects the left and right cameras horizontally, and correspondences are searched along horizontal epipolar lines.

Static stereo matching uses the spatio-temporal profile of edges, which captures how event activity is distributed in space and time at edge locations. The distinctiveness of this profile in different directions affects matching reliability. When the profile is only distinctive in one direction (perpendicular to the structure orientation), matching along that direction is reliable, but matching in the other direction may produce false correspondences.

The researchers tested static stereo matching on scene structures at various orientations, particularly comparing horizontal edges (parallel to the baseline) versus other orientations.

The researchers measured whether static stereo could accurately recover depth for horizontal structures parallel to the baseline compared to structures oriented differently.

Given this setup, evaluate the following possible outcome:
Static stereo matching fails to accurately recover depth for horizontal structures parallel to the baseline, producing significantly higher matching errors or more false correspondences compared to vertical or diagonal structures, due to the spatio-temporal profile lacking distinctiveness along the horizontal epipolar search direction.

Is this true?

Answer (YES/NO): YES